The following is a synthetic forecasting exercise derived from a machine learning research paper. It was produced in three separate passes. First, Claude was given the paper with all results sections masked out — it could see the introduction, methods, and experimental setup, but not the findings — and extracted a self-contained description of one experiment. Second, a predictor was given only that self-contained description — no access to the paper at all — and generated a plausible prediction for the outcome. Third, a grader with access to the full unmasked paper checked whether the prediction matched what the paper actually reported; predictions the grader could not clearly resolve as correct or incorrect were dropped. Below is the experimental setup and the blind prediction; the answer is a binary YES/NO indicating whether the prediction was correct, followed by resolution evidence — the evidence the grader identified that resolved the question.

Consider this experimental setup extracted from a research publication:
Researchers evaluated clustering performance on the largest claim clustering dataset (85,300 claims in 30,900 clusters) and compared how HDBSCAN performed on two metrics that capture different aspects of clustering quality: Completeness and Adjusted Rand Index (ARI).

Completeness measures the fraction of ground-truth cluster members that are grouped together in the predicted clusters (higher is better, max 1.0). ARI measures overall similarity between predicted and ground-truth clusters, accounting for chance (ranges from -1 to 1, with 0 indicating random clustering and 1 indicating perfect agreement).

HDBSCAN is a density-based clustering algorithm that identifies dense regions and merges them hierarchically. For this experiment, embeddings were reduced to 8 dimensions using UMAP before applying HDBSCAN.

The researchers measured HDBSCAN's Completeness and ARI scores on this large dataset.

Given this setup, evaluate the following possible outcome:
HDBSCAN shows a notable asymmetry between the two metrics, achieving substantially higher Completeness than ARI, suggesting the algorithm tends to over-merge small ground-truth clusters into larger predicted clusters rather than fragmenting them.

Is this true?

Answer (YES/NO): NO